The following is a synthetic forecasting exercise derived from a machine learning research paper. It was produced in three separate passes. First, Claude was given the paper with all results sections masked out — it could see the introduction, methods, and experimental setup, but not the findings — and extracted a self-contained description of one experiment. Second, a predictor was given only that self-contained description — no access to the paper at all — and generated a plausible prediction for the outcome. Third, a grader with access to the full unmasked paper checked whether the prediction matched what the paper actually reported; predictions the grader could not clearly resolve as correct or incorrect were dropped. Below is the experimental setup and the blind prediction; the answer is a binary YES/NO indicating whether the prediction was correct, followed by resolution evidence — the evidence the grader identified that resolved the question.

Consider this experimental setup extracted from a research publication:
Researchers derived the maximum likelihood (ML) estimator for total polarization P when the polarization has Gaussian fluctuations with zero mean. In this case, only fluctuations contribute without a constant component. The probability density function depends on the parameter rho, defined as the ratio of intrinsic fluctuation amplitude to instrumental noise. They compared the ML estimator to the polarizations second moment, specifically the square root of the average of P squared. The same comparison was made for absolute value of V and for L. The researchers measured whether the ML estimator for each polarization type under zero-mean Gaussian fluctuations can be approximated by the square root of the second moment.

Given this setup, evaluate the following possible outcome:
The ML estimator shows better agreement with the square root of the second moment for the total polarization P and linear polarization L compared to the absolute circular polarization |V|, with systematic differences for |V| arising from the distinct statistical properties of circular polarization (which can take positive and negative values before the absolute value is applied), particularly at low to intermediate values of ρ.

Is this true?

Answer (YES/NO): NO